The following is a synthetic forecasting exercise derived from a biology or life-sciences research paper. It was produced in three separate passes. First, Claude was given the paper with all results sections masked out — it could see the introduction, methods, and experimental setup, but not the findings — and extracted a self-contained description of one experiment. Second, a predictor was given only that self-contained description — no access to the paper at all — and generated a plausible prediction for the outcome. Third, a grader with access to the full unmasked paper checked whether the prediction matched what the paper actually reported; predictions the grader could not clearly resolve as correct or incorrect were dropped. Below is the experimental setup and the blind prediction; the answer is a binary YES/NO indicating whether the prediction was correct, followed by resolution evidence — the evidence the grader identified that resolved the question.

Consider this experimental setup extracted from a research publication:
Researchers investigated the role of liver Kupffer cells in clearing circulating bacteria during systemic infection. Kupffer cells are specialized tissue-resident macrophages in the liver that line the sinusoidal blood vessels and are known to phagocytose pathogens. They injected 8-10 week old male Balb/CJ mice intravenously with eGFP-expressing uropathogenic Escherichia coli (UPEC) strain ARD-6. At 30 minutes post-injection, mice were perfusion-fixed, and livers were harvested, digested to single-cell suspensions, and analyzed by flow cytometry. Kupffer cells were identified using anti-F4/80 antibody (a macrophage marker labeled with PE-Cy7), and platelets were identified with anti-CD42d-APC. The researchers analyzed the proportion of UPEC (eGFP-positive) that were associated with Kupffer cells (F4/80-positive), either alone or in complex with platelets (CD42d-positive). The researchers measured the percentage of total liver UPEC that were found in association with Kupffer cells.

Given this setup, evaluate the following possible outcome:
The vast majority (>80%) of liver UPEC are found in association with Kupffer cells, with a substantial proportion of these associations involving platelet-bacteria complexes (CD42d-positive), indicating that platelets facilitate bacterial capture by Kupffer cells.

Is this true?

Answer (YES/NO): NO